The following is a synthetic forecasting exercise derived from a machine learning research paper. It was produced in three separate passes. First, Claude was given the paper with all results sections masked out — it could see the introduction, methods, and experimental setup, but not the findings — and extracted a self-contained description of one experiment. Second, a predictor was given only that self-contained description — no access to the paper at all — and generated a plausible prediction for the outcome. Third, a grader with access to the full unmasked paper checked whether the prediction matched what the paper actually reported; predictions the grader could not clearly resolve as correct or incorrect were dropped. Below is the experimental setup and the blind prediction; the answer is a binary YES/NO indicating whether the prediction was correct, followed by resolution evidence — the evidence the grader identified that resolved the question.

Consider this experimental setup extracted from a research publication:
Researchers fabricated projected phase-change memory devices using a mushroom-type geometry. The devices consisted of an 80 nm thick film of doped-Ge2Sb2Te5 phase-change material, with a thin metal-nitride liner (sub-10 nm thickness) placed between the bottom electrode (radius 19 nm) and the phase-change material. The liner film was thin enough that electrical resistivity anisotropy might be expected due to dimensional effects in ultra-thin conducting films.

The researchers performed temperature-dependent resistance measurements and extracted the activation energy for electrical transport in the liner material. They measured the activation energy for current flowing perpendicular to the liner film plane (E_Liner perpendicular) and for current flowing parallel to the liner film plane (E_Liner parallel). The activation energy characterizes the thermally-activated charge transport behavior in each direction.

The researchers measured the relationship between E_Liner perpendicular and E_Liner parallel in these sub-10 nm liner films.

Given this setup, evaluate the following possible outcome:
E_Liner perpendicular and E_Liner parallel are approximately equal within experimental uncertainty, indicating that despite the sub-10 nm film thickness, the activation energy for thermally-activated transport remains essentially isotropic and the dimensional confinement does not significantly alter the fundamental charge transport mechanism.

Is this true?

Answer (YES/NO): NO